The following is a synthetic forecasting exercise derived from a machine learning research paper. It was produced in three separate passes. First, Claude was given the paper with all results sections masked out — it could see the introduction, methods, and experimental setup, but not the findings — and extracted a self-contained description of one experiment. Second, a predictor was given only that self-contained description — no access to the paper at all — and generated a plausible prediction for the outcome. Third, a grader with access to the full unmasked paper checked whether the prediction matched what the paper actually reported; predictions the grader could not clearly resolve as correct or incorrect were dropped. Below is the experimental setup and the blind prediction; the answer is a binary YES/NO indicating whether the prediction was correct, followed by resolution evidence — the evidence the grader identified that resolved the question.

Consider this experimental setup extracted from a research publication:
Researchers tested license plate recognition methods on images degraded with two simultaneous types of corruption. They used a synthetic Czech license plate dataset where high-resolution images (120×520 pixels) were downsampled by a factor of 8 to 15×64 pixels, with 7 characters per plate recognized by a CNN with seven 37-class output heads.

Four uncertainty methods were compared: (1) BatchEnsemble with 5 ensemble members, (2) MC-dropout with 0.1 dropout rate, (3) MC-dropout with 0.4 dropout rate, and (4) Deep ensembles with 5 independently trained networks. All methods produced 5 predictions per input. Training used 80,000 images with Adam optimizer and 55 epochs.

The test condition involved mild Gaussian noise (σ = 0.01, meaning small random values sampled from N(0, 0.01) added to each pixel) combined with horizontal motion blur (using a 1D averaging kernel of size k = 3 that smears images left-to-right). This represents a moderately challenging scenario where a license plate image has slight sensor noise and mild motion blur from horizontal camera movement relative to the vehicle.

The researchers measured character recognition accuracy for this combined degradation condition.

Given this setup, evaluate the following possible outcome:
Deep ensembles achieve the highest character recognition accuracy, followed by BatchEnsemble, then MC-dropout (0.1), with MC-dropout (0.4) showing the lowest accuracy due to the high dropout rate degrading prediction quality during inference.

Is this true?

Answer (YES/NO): NO